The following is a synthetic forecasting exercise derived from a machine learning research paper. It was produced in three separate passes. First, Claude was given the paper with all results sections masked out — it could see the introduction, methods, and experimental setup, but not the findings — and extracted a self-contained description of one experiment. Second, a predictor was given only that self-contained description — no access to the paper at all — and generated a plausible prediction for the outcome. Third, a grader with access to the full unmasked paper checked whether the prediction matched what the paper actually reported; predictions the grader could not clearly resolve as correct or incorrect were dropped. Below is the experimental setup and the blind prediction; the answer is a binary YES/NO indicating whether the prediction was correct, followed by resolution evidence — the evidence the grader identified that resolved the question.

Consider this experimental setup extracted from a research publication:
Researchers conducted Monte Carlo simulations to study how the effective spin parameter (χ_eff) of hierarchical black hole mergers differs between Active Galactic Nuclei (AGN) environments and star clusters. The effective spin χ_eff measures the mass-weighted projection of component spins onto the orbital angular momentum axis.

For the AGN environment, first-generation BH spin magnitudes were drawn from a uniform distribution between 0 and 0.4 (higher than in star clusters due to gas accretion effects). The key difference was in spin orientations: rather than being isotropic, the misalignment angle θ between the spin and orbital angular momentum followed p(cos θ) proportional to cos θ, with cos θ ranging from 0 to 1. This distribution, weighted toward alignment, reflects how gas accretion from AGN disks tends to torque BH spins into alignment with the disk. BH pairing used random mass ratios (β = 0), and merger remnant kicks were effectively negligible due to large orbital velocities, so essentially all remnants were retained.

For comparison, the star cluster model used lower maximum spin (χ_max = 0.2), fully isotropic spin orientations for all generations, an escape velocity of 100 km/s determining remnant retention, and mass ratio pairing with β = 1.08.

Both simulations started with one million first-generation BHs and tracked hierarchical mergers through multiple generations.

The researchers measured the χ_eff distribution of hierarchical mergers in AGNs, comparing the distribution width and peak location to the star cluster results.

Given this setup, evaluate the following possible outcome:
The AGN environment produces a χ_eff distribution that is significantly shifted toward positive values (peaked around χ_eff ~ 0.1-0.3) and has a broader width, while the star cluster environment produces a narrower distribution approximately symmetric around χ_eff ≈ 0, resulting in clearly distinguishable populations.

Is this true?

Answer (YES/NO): NO